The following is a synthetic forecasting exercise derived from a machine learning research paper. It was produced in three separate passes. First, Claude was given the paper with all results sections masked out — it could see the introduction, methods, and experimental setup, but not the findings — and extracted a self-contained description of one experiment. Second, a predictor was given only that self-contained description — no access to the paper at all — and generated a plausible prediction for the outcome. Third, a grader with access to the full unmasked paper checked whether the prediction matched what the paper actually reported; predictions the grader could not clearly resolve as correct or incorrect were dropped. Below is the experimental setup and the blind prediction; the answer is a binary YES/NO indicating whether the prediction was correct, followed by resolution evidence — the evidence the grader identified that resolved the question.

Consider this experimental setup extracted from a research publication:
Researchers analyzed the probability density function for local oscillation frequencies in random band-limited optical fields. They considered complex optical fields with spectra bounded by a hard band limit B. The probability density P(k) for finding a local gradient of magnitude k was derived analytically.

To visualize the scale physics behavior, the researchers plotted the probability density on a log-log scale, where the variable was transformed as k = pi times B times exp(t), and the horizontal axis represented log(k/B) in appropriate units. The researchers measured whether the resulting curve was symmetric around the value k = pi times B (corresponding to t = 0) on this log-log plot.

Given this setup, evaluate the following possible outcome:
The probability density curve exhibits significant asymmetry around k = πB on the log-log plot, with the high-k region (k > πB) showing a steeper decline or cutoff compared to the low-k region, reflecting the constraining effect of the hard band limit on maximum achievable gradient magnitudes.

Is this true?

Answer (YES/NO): NO